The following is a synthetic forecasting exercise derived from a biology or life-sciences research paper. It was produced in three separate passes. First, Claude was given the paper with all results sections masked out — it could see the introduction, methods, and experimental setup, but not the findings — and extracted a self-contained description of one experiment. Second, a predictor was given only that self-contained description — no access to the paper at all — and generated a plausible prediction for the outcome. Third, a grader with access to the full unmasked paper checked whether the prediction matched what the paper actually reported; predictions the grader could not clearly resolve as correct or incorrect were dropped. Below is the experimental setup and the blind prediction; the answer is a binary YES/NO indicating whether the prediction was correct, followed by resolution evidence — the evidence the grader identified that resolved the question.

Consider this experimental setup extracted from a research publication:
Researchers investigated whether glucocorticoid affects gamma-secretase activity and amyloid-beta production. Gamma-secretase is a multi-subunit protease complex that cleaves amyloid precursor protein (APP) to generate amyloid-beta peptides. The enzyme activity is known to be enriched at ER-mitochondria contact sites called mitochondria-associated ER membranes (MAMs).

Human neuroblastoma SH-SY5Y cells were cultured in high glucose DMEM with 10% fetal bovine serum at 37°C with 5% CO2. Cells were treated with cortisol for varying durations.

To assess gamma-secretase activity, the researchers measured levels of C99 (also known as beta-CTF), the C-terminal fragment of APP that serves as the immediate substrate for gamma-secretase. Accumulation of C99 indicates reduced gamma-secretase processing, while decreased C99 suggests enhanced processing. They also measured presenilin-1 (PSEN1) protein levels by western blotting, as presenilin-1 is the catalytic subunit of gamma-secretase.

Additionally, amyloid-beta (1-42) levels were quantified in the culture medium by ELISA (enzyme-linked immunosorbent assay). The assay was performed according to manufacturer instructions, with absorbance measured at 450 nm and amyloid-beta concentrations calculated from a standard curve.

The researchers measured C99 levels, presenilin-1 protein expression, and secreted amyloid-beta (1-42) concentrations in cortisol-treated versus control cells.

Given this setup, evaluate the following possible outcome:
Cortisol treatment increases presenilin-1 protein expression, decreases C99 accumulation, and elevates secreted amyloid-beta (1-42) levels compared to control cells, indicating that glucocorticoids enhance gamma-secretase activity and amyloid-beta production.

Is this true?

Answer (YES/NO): NO